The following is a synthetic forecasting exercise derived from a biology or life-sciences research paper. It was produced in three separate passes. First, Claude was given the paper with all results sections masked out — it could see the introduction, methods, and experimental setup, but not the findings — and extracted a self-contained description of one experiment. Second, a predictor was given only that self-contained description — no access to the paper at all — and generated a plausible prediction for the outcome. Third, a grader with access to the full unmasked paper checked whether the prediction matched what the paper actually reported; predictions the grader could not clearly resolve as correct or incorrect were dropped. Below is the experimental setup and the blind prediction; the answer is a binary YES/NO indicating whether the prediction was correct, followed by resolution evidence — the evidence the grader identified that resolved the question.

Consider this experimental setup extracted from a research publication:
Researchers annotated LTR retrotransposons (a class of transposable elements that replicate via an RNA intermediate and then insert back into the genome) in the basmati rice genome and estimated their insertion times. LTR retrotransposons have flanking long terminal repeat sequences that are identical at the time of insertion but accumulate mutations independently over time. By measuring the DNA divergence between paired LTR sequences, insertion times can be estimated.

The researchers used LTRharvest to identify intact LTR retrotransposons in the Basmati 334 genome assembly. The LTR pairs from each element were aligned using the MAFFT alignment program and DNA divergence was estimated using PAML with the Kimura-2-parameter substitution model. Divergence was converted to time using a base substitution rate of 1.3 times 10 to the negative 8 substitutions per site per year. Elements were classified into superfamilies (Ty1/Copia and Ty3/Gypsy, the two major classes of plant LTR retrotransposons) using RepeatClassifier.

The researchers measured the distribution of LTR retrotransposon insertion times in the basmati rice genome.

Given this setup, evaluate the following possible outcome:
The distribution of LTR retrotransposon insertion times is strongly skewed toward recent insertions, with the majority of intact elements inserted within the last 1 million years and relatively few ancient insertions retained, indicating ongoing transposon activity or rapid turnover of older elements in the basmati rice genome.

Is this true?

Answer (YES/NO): NO